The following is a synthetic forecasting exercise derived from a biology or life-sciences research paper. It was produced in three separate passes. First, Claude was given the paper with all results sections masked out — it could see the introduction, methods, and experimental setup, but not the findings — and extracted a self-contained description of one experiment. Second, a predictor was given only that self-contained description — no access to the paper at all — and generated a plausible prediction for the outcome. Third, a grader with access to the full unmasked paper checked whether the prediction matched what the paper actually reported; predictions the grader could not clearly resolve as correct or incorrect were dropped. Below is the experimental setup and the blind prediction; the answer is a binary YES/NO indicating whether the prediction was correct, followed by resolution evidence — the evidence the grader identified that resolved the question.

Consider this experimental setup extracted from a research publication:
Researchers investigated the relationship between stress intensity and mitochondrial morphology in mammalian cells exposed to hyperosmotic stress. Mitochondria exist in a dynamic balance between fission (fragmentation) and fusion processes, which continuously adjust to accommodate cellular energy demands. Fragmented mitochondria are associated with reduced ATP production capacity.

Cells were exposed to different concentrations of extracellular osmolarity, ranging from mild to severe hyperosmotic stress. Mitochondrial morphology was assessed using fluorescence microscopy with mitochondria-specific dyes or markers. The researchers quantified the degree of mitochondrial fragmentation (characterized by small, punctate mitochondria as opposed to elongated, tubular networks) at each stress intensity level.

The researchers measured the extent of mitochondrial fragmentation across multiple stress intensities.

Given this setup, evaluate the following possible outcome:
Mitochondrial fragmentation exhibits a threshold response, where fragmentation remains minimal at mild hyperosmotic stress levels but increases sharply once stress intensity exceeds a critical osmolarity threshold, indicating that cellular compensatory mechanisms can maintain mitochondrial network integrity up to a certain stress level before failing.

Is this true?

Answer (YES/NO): NO